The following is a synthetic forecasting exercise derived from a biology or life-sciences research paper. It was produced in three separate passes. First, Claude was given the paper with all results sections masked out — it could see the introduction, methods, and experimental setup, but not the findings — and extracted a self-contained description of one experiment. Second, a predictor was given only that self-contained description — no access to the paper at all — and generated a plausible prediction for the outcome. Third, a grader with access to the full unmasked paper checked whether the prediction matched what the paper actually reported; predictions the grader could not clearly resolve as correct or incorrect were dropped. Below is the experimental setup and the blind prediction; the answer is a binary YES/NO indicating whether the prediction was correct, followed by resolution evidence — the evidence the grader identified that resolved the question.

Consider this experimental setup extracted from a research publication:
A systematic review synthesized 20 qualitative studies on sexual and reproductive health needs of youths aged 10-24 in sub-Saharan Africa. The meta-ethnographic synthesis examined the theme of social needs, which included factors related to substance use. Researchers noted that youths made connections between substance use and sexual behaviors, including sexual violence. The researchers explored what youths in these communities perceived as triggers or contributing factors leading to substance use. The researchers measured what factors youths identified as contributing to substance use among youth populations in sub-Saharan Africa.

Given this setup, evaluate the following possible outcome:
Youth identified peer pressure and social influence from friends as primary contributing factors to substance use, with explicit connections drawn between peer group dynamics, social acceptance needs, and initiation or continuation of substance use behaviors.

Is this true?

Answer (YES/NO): NO